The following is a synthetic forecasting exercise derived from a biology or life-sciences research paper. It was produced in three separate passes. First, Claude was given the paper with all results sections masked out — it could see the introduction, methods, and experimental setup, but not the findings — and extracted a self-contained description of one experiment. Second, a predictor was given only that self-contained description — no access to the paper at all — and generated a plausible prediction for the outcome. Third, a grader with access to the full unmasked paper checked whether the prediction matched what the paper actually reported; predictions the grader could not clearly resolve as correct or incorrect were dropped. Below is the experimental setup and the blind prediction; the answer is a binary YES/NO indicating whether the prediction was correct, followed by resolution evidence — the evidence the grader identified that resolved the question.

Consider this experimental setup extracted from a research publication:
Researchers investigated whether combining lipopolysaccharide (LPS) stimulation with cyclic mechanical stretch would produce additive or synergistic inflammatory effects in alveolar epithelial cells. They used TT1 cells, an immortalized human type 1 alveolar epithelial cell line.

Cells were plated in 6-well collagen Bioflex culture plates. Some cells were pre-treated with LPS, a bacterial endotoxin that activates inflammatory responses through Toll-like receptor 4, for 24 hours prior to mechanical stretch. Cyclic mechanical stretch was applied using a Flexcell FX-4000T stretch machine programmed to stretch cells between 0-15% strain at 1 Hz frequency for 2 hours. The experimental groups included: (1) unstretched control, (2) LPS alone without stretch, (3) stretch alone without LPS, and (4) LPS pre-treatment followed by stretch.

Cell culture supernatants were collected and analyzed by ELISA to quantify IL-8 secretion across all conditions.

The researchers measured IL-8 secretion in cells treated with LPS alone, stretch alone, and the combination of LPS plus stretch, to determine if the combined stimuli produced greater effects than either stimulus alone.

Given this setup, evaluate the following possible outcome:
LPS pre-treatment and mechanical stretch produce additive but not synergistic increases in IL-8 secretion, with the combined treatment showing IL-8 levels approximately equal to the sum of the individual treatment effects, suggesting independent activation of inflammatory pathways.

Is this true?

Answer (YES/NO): NO